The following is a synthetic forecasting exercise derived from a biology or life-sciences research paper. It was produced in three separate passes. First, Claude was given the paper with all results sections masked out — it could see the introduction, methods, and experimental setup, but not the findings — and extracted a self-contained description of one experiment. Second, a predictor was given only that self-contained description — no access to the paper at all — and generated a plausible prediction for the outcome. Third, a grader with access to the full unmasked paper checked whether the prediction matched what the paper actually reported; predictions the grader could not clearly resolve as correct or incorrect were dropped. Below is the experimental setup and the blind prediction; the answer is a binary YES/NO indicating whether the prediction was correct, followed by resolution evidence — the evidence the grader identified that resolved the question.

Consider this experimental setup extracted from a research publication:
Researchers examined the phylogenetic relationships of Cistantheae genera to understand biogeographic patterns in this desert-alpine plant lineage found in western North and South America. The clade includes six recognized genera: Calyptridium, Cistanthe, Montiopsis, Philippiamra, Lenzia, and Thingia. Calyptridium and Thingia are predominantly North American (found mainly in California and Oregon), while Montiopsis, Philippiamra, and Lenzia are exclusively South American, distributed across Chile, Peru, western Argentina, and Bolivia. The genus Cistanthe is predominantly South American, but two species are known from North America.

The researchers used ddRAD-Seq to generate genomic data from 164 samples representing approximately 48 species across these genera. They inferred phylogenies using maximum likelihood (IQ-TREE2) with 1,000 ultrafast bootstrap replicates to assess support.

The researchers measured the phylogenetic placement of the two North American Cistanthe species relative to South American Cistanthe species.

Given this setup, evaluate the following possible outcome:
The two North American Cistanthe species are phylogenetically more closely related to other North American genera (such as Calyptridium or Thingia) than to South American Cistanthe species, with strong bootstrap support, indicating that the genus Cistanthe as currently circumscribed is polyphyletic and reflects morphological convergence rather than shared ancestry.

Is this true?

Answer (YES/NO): NO